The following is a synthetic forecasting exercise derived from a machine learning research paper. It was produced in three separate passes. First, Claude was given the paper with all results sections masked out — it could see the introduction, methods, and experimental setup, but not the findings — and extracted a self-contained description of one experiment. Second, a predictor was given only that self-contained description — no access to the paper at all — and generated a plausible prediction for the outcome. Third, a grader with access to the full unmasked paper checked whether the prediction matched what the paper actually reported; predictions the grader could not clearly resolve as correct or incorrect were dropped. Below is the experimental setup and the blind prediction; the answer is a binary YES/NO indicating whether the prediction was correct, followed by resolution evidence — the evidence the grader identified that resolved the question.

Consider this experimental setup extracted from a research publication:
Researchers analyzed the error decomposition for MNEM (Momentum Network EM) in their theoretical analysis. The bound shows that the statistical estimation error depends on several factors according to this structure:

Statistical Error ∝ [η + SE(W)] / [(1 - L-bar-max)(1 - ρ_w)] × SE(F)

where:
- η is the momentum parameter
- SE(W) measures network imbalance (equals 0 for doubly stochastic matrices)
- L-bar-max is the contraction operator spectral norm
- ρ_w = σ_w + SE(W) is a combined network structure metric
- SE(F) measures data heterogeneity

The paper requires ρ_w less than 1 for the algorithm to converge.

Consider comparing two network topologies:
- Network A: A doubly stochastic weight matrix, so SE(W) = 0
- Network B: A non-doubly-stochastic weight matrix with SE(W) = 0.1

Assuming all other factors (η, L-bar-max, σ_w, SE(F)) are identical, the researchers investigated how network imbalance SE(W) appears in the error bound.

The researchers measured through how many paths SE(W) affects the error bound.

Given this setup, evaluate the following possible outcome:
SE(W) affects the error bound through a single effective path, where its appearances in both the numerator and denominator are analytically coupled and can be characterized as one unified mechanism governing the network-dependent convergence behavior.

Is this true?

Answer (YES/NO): NO